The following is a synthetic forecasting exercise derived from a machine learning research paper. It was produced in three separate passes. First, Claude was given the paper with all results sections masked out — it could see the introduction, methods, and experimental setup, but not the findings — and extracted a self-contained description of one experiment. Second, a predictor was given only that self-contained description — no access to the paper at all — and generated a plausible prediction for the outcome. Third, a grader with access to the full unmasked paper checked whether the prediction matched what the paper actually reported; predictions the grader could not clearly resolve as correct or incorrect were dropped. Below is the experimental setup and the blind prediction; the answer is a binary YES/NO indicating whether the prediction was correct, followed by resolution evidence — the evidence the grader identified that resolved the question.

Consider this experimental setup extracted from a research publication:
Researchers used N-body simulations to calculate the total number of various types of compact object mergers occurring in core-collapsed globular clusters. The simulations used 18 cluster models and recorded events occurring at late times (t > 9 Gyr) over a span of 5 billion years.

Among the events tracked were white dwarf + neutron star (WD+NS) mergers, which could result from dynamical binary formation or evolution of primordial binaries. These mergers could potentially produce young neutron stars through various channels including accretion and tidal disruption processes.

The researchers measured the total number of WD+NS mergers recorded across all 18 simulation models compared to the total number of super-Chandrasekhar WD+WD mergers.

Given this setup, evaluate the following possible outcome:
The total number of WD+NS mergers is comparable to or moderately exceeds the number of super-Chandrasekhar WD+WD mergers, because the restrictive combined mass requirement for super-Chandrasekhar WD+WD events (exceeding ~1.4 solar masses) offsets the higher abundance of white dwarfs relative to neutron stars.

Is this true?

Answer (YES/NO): NO